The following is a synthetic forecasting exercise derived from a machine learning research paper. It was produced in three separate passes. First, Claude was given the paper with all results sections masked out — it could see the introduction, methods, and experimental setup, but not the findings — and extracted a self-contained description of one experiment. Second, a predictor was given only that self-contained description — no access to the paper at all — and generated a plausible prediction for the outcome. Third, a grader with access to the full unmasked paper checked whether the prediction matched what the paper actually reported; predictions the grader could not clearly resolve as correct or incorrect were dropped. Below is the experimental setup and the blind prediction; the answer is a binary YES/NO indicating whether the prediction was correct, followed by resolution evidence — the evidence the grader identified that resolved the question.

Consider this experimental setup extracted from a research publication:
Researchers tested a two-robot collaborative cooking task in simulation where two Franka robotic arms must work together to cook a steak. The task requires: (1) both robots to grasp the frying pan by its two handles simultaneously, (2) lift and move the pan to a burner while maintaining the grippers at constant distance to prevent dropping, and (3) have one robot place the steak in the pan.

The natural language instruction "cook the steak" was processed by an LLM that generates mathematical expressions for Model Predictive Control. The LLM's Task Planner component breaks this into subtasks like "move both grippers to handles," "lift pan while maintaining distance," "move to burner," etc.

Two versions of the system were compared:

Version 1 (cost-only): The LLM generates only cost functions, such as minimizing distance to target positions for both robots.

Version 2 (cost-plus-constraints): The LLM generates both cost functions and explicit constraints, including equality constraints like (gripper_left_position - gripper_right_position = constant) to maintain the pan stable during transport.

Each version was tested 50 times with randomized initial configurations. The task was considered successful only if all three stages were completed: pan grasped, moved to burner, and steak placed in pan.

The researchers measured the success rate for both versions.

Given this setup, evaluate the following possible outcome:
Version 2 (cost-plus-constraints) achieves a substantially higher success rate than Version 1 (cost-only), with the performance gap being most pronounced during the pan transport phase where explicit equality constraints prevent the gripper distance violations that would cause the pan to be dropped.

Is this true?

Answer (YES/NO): YES